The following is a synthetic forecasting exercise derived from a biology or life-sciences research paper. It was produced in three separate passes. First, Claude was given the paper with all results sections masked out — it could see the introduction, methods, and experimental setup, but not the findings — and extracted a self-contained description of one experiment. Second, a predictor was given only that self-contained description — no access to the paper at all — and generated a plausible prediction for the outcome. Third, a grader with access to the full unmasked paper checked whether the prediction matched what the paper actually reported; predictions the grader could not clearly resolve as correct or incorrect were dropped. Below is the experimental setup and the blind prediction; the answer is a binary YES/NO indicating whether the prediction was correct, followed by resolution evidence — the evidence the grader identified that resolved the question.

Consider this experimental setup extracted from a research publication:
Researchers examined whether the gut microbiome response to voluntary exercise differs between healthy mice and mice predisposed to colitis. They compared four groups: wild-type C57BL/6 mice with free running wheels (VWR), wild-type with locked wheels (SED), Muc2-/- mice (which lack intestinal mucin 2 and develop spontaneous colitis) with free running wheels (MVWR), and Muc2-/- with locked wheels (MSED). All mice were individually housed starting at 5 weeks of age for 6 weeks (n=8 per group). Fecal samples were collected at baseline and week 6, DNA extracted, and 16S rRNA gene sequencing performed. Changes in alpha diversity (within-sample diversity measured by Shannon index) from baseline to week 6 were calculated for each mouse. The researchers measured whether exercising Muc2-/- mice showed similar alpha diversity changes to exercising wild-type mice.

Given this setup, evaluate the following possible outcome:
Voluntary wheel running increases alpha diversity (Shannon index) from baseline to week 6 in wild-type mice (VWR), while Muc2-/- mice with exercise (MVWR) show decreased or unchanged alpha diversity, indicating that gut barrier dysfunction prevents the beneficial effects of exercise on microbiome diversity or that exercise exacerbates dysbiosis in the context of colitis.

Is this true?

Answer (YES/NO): NO